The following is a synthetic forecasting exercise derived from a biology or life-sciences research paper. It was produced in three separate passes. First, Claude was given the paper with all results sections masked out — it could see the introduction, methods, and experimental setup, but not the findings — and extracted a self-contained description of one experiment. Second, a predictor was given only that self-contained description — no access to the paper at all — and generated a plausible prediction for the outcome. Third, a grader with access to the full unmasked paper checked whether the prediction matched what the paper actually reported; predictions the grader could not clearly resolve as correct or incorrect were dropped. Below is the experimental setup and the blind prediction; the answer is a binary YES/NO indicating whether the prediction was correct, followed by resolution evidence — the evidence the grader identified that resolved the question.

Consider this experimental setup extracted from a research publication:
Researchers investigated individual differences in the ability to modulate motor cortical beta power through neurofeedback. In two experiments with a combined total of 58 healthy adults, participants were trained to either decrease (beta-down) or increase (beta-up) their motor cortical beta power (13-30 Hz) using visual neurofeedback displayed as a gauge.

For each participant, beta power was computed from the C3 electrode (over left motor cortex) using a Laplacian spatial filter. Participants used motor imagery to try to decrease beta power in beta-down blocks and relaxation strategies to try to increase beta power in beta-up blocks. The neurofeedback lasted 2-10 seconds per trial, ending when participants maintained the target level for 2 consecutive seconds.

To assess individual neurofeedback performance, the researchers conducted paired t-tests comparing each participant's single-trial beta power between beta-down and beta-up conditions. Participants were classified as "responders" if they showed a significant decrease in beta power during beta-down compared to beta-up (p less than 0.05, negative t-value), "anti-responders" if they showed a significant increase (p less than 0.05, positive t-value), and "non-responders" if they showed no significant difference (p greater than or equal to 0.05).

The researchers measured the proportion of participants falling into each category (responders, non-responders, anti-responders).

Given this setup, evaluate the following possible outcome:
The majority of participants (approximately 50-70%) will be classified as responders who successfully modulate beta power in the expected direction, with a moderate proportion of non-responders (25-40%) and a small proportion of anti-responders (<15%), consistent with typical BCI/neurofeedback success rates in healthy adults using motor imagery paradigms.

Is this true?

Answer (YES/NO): NO